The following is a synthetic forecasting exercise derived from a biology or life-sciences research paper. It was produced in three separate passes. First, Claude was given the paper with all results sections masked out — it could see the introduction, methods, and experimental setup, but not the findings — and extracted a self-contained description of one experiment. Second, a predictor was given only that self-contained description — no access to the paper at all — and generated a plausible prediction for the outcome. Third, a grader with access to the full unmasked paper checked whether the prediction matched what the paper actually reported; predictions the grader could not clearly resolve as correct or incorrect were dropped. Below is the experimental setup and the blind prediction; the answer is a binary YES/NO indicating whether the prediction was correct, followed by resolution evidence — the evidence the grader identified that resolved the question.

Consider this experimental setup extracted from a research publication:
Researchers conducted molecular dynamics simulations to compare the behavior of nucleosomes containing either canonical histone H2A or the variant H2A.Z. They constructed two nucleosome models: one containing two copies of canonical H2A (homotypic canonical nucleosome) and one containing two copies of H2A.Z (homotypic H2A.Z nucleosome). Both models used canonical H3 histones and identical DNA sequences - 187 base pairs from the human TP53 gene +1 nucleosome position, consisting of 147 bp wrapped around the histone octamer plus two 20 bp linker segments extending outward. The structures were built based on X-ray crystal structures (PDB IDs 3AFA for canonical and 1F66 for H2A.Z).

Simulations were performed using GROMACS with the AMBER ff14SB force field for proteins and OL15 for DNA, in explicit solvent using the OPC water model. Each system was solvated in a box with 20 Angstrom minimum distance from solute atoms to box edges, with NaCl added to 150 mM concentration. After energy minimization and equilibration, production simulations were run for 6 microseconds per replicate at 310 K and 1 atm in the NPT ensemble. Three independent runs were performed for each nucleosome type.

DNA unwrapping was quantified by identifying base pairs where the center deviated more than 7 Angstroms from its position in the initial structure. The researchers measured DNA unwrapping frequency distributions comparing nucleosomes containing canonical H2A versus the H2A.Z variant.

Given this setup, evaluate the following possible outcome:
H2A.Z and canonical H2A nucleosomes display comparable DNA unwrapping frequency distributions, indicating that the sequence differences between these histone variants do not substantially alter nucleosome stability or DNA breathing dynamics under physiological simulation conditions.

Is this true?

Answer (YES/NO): NO